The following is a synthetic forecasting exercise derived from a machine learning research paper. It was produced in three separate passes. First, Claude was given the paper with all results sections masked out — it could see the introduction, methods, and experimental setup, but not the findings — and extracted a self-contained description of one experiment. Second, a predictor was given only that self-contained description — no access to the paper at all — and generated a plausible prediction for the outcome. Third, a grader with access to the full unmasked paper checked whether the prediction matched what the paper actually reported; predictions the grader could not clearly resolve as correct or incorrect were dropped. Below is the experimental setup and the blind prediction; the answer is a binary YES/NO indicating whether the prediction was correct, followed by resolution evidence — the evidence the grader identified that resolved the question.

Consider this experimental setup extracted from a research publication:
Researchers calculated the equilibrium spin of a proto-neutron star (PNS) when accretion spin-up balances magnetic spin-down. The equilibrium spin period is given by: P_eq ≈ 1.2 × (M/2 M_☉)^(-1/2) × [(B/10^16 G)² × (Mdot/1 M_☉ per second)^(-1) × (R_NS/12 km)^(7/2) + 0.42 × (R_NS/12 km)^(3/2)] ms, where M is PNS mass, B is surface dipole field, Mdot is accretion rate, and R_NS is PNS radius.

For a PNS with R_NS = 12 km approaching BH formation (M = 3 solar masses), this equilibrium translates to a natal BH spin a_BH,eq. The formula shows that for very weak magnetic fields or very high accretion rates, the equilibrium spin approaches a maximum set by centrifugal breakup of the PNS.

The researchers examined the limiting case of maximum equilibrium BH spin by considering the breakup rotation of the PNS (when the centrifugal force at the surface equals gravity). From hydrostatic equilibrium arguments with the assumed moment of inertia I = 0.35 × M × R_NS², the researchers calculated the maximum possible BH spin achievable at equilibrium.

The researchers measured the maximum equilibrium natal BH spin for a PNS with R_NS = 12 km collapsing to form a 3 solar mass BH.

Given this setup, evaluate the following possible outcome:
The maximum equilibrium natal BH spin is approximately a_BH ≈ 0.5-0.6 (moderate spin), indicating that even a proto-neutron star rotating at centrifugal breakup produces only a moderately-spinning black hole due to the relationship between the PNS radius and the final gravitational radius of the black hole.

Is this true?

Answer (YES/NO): YES